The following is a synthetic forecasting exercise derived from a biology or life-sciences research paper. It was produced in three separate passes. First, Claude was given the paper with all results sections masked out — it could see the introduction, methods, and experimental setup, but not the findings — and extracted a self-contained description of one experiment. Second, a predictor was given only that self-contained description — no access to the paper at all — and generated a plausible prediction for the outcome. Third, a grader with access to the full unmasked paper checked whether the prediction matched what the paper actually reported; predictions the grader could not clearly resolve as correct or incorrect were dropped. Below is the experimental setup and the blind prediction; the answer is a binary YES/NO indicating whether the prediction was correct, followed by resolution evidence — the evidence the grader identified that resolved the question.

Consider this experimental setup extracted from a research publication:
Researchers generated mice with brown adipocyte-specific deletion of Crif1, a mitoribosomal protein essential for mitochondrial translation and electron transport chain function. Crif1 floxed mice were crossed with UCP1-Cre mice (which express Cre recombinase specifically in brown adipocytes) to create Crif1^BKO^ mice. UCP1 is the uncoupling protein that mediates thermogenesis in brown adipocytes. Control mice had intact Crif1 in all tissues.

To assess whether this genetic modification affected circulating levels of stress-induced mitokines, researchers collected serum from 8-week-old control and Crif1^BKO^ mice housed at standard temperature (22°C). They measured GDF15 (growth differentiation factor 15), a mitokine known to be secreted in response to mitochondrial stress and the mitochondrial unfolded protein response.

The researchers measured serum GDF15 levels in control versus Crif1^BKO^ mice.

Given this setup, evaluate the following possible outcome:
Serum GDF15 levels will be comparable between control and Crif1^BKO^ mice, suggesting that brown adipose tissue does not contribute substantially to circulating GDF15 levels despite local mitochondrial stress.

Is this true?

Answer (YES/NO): NO